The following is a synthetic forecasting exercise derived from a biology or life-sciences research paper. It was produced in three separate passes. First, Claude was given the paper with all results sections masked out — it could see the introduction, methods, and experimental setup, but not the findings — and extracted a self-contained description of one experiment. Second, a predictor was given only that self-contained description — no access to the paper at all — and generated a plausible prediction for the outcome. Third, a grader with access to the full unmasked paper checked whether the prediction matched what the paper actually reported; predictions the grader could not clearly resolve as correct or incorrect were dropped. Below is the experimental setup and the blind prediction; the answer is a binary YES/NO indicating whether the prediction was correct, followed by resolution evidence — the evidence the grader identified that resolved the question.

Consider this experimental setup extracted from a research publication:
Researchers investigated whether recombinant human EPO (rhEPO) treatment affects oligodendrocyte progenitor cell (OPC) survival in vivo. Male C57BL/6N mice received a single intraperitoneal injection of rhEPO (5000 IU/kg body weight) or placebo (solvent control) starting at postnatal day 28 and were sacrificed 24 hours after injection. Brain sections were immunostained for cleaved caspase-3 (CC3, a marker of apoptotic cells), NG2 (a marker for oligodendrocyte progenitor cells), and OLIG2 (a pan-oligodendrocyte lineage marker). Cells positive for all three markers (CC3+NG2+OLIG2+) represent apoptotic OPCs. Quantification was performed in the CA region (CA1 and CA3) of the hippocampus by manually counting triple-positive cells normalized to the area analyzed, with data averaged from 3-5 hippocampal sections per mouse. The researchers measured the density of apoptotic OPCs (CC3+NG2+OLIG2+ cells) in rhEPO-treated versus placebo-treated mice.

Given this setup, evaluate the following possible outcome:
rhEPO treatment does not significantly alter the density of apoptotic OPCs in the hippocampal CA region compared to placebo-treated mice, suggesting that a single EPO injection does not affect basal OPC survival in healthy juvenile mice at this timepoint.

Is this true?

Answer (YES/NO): YES